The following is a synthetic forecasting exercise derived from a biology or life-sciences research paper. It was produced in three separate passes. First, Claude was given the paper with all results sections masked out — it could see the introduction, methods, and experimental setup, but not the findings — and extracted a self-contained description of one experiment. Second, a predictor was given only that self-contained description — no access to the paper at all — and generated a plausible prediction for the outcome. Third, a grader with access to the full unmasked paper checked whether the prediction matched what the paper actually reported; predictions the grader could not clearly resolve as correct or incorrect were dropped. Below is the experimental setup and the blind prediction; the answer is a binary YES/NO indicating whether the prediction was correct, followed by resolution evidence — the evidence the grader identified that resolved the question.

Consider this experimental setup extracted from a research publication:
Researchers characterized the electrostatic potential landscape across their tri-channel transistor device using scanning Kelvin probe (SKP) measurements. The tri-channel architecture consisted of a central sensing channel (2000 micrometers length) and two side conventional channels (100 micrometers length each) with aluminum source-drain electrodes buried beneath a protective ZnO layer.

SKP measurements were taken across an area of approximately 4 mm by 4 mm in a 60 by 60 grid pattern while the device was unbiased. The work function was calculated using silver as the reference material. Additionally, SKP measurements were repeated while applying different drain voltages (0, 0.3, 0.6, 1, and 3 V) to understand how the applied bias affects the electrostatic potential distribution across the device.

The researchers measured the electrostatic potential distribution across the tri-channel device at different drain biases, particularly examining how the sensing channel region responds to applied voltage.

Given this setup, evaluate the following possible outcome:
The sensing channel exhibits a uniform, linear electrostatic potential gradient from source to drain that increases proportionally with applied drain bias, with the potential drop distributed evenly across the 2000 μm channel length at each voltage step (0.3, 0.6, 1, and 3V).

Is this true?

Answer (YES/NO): NO